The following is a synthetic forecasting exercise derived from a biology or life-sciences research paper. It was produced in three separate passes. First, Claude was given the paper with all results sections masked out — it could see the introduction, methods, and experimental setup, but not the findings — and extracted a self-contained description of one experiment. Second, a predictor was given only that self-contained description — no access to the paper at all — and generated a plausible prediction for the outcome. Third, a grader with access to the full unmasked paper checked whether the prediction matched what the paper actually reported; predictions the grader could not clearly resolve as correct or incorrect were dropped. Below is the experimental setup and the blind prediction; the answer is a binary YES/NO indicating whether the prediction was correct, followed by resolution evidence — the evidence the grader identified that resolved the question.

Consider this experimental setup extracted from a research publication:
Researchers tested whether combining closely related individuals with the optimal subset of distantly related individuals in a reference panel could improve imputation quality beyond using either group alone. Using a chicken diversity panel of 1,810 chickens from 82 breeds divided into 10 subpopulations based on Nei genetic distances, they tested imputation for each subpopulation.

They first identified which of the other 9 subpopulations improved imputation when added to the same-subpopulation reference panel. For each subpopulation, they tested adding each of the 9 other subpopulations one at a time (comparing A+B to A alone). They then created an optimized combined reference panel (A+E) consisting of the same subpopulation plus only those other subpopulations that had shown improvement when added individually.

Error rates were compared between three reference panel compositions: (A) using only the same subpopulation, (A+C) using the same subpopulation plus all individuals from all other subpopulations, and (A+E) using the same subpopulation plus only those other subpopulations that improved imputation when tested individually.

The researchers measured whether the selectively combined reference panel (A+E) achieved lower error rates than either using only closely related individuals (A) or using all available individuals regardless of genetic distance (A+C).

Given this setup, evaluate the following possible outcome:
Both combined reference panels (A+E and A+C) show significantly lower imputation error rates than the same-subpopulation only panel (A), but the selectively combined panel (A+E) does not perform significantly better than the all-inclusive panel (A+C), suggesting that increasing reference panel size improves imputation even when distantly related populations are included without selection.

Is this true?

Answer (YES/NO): NO